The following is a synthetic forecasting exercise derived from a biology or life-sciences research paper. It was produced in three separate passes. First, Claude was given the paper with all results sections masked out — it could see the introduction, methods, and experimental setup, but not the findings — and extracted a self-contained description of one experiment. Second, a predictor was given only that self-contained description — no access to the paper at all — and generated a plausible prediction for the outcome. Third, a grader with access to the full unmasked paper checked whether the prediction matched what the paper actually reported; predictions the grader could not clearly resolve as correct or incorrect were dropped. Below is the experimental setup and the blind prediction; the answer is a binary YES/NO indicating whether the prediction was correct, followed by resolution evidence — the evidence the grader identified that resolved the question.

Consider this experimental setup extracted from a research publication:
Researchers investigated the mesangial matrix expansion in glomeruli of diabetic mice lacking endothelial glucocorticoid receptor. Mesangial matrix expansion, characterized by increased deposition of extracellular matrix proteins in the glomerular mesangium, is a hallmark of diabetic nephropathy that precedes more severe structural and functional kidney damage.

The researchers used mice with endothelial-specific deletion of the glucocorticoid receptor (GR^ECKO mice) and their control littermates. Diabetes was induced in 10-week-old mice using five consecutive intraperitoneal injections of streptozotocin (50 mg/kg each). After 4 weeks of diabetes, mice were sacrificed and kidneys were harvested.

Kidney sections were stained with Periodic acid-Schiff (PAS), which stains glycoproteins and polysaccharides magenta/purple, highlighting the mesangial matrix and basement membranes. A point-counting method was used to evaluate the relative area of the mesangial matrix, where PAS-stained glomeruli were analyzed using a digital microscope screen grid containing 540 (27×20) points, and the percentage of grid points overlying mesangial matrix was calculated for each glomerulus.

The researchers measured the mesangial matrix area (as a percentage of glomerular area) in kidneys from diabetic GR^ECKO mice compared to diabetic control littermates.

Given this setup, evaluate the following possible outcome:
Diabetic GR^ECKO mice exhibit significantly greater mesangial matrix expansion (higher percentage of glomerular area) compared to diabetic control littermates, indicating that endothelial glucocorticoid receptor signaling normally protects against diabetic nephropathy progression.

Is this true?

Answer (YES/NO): YES